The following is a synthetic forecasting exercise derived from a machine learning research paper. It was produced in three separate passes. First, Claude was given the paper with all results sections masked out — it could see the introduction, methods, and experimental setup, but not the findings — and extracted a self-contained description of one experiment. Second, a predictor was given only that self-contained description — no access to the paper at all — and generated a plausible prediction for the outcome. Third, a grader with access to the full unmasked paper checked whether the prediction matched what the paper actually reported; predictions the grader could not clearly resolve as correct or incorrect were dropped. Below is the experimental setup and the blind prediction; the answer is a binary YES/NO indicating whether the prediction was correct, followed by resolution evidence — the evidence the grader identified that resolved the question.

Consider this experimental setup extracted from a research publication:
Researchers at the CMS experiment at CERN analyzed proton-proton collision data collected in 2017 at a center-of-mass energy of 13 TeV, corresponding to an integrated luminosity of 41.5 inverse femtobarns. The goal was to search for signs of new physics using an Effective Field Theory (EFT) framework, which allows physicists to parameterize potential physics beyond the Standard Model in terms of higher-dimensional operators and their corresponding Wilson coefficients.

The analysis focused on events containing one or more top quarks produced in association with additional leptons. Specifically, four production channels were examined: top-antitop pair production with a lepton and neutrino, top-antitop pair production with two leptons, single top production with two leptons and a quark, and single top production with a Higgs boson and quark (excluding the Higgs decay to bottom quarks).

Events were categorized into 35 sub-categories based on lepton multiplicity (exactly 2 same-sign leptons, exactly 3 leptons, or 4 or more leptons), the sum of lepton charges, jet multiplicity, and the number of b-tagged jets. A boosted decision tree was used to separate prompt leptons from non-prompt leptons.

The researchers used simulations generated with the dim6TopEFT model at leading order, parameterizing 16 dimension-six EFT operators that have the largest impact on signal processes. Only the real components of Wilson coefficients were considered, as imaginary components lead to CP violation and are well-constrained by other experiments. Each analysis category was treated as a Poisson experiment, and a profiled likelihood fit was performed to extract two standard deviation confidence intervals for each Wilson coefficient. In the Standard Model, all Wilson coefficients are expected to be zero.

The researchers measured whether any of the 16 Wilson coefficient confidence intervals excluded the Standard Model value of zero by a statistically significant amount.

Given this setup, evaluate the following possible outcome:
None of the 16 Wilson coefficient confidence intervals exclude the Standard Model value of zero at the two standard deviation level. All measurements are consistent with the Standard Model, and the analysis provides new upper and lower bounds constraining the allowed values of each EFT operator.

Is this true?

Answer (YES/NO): YES